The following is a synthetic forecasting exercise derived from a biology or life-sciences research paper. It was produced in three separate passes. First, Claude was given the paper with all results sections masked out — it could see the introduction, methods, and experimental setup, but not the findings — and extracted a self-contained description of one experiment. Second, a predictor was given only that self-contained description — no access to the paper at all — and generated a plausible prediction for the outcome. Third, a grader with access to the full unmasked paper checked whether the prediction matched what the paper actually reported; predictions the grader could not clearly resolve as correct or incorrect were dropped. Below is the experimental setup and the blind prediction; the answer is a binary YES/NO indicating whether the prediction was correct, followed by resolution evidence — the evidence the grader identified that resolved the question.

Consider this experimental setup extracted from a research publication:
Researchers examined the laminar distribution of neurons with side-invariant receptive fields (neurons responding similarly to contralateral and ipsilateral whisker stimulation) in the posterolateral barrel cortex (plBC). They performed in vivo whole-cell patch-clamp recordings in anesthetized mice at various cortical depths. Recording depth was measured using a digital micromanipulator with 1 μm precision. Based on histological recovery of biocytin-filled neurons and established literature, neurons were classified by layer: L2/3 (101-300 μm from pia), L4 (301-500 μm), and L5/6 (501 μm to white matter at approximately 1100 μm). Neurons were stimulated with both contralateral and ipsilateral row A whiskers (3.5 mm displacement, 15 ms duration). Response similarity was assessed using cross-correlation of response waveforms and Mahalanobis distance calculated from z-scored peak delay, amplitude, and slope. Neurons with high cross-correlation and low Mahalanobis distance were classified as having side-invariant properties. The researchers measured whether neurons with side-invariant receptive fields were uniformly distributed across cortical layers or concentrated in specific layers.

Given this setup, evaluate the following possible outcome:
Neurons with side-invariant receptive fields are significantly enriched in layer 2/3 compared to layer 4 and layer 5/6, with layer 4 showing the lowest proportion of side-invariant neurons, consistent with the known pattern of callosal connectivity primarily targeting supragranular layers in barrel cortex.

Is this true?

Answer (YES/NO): NO